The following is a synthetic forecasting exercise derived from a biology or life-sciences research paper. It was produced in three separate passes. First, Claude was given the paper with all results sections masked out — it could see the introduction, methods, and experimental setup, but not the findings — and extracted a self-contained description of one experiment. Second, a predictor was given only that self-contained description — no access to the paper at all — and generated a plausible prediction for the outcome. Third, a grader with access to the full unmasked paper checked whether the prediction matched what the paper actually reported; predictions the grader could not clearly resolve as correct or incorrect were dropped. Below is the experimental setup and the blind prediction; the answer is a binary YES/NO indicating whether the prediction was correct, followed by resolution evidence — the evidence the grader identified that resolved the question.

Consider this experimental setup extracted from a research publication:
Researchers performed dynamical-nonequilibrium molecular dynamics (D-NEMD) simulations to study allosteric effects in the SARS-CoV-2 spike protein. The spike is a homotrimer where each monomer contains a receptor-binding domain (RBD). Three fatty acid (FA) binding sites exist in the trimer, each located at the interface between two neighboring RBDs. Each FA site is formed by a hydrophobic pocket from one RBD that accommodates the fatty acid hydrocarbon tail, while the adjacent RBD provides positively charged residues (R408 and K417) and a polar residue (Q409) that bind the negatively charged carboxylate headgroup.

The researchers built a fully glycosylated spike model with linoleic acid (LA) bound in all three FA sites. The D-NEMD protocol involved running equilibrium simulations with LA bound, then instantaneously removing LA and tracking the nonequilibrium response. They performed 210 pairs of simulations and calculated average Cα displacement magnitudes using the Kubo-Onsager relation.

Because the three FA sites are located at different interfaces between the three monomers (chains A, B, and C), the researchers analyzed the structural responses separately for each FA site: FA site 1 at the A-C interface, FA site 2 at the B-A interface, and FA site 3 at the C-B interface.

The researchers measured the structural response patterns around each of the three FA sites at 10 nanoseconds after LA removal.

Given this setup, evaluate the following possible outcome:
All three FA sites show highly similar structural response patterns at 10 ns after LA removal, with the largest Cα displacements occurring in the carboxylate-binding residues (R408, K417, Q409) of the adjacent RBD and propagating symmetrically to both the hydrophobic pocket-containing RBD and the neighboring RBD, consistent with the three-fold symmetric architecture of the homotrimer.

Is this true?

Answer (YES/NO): NO